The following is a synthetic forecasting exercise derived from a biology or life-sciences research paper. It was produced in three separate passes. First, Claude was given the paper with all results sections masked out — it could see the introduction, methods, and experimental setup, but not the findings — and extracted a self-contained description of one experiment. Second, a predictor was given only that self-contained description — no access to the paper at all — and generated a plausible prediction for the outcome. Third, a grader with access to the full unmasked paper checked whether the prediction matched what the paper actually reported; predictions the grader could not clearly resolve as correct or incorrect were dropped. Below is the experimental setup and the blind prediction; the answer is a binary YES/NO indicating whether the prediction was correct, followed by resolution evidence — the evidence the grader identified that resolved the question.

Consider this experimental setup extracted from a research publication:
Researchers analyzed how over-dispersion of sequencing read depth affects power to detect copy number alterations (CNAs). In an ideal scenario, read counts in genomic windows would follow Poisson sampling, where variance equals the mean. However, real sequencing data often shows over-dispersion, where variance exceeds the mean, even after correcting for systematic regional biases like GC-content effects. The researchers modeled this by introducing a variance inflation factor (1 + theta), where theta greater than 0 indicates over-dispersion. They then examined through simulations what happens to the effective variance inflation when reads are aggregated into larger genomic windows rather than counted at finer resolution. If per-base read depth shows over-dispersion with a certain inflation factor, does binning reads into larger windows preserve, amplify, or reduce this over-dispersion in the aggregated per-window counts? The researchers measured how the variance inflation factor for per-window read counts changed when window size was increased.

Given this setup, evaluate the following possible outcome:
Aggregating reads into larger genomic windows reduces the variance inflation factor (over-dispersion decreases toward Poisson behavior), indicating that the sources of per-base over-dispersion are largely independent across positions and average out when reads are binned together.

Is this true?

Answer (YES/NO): YES